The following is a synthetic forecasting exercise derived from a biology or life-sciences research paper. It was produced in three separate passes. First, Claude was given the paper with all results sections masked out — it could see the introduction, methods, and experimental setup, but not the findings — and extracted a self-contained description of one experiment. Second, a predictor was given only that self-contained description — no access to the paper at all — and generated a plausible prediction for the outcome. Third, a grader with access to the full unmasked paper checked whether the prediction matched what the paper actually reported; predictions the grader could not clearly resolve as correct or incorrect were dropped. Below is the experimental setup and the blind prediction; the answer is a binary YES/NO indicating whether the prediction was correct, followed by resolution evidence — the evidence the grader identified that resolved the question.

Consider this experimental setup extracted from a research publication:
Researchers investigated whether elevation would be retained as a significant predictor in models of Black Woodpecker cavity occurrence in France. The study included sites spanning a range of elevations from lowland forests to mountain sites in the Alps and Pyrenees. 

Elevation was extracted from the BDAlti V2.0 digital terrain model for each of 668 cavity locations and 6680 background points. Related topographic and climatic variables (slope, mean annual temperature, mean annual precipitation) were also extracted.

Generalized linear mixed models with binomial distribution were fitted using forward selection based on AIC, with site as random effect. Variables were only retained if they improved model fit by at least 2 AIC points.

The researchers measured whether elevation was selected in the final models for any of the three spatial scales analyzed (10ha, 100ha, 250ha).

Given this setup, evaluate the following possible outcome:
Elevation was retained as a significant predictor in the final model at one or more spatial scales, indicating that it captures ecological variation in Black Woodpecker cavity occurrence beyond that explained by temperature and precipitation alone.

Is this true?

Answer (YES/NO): NO